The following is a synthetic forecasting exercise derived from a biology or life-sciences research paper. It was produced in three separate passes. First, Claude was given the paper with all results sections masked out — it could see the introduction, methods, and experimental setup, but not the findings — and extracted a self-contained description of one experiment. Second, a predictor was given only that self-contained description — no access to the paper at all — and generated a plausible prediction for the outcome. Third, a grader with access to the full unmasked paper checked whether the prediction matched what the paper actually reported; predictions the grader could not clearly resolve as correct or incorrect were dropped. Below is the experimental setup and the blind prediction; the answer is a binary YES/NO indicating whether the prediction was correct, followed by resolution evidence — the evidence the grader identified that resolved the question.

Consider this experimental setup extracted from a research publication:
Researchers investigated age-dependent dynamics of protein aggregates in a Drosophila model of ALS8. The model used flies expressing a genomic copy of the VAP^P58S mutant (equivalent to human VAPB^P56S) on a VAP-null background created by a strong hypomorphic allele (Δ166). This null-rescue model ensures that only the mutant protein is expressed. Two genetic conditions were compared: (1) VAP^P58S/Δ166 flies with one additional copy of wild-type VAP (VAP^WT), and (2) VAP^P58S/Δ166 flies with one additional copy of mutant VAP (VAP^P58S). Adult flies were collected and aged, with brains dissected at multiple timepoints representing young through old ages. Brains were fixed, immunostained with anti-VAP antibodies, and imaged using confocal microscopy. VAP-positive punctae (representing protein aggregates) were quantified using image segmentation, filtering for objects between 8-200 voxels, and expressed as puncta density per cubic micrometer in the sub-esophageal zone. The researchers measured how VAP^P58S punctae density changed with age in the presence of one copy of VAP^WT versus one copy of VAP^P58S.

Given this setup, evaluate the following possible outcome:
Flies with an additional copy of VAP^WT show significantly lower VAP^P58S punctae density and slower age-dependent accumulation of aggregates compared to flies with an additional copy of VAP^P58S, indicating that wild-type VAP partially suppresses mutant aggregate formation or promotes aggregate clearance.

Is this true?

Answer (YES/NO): NO